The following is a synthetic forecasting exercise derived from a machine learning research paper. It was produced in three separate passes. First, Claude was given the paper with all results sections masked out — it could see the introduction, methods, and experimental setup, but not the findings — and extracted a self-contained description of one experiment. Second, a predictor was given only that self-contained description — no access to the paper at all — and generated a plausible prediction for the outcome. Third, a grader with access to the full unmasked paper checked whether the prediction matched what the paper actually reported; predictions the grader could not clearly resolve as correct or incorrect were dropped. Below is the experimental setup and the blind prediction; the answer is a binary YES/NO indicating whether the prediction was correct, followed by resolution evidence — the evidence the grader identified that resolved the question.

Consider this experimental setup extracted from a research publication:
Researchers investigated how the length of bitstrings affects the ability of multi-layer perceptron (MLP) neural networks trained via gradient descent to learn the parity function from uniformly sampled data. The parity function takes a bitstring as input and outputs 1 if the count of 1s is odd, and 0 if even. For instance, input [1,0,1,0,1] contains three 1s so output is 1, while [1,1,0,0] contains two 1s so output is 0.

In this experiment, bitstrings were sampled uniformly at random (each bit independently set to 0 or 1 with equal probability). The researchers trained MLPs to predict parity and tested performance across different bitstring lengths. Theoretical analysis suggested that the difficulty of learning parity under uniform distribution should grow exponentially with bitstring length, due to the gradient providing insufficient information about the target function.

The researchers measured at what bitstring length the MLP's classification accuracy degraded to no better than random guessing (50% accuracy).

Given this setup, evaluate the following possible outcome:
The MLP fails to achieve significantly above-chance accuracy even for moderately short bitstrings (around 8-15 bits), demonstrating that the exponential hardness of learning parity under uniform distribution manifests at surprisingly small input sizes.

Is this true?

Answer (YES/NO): NO